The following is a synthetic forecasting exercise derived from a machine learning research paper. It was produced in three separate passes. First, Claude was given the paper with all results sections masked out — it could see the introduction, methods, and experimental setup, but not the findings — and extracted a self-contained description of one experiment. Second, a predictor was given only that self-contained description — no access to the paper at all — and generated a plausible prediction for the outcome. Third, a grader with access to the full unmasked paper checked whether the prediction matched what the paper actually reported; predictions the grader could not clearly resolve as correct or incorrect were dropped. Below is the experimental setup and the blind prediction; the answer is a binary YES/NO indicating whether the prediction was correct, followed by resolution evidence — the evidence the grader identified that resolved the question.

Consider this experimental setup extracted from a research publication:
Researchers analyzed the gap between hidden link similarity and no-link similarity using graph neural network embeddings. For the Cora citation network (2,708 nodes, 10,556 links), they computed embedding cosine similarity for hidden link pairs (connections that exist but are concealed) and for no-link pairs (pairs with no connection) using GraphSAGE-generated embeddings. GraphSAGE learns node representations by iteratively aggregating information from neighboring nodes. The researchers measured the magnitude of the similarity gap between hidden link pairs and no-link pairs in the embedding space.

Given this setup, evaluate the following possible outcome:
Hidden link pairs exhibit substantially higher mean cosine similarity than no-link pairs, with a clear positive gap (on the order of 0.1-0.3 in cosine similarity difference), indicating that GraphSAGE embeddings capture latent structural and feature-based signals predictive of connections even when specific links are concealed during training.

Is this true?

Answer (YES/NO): YES